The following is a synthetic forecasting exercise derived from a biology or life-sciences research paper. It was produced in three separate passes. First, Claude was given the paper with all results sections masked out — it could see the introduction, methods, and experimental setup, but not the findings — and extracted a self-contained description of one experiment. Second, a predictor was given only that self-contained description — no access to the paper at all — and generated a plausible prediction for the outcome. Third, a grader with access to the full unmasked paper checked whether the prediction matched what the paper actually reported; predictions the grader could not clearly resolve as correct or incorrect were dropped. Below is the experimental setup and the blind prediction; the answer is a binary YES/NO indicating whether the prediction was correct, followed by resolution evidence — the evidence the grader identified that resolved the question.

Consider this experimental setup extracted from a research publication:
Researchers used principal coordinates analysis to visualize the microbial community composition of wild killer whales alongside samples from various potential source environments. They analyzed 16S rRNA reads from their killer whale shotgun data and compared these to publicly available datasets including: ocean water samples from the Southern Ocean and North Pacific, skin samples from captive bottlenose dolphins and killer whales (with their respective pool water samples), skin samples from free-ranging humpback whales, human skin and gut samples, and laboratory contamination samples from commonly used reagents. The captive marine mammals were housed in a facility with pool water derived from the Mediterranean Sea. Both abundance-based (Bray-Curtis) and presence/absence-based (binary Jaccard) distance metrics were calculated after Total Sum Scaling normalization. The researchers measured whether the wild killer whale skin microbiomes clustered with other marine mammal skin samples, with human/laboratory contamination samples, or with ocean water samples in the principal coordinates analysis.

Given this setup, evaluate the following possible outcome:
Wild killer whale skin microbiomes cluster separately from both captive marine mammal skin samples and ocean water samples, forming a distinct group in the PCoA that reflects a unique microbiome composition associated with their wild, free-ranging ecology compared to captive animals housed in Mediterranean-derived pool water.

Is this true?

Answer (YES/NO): NO